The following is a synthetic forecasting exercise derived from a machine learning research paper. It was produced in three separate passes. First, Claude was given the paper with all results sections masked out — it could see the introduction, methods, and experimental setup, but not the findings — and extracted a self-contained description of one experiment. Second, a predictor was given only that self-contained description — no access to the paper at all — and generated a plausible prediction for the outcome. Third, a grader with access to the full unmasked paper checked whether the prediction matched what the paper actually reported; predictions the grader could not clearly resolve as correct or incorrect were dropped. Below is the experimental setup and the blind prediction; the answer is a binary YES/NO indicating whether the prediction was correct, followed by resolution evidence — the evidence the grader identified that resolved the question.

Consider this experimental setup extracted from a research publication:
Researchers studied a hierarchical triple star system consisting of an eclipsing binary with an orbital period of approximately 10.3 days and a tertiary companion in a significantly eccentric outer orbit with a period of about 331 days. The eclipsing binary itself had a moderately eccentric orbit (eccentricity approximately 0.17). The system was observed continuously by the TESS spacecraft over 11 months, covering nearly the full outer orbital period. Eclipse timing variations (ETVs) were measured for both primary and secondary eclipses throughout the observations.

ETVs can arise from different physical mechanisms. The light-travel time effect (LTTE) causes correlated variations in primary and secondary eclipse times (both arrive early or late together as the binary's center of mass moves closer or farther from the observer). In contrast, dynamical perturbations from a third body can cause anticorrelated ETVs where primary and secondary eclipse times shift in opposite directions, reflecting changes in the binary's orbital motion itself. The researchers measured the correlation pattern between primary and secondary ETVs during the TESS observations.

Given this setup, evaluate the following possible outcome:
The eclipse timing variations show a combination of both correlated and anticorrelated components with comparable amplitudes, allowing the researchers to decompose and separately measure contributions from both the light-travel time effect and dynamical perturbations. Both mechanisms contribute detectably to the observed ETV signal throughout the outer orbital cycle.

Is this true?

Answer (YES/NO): NO